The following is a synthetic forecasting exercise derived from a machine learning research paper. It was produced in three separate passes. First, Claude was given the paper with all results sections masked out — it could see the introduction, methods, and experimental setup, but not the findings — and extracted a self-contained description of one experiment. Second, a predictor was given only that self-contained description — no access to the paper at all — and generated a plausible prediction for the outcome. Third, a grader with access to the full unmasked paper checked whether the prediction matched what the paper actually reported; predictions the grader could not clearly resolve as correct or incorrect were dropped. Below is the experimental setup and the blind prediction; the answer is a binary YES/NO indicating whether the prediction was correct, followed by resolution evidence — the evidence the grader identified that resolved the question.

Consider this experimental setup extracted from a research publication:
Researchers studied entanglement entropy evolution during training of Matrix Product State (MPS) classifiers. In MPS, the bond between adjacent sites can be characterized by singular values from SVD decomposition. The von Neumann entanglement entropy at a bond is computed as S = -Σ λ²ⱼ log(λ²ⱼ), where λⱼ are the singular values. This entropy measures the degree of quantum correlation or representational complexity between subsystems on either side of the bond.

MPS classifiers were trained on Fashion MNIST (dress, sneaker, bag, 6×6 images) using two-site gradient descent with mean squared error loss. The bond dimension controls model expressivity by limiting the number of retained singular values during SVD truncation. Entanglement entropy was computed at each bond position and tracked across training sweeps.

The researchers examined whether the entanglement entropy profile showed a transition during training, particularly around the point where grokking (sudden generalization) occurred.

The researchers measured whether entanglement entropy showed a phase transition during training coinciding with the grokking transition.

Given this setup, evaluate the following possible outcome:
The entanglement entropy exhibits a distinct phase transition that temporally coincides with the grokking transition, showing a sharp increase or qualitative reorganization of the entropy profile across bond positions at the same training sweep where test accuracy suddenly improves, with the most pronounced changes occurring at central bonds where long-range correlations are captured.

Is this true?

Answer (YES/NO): NO